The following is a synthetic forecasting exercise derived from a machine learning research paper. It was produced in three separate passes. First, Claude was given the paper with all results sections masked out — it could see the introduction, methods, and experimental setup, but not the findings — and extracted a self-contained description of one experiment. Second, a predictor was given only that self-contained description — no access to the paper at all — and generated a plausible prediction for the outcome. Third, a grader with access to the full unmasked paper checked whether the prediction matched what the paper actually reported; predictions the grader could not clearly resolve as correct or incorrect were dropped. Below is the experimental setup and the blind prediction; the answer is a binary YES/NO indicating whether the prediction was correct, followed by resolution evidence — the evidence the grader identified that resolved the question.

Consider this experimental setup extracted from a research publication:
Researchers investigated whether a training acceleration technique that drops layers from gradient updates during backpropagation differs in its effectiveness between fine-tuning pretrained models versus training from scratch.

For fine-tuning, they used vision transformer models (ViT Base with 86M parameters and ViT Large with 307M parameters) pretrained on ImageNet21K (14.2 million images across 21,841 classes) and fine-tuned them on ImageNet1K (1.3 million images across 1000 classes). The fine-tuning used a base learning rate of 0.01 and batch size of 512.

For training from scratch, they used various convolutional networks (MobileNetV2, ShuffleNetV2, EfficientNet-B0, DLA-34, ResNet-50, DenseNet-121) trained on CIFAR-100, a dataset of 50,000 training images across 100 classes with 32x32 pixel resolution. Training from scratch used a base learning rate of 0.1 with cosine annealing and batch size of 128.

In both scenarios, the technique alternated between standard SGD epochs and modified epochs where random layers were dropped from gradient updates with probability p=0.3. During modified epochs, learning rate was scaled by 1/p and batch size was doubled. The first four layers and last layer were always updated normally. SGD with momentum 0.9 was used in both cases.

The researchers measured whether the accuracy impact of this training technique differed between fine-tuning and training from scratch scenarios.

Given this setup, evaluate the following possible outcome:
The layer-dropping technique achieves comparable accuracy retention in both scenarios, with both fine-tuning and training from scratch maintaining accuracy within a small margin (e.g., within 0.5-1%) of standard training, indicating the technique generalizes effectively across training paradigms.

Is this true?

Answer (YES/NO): YES